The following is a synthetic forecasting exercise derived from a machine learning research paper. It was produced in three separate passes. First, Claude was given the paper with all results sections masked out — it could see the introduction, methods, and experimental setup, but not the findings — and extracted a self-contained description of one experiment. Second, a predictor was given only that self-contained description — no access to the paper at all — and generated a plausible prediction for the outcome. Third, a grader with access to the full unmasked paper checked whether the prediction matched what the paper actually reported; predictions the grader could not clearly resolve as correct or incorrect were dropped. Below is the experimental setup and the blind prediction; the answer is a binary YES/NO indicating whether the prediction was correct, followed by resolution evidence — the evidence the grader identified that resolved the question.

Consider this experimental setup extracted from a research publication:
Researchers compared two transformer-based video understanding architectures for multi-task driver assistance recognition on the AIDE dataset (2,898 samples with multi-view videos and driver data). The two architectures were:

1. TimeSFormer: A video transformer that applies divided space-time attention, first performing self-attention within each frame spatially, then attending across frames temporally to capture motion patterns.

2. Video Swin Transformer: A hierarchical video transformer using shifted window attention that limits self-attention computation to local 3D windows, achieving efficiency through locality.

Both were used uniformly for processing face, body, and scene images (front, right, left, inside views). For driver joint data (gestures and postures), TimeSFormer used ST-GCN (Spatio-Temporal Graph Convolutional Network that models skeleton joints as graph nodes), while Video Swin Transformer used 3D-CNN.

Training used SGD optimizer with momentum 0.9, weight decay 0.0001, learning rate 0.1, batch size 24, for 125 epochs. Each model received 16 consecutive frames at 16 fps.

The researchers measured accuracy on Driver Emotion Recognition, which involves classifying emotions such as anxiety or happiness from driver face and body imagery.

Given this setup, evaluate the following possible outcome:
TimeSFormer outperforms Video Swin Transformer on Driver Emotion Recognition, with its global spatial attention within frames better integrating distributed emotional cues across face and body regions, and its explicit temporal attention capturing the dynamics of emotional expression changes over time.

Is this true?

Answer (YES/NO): YES